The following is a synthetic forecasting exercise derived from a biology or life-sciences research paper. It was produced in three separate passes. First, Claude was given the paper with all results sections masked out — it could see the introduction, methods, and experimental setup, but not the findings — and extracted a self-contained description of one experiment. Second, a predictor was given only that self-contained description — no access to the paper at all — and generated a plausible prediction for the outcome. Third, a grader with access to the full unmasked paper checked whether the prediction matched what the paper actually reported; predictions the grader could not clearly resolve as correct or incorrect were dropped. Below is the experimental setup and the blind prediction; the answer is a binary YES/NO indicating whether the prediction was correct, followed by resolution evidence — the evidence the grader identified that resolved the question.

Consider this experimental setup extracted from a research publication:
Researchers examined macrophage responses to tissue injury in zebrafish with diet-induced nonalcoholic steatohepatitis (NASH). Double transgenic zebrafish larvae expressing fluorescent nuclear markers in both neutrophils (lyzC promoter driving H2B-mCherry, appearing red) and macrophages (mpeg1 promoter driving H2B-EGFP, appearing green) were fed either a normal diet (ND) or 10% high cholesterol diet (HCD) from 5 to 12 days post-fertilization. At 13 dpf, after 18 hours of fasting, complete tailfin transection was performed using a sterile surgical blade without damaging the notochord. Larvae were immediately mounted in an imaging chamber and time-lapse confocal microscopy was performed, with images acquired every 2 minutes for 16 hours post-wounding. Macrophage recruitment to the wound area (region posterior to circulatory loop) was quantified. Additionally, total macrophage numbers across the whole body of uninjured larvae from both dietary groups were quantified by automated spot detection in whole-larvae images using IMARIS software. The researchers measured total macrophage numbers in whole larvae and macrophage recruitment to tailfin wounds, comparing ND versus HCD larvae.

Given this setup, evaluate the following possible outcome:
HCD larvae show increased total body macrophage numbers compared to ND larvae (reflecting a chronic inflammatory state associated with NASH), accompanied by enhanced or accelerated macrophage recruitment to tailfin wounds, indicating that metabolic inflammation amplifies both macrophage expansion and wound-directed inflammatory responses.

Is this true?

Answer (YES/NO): NO